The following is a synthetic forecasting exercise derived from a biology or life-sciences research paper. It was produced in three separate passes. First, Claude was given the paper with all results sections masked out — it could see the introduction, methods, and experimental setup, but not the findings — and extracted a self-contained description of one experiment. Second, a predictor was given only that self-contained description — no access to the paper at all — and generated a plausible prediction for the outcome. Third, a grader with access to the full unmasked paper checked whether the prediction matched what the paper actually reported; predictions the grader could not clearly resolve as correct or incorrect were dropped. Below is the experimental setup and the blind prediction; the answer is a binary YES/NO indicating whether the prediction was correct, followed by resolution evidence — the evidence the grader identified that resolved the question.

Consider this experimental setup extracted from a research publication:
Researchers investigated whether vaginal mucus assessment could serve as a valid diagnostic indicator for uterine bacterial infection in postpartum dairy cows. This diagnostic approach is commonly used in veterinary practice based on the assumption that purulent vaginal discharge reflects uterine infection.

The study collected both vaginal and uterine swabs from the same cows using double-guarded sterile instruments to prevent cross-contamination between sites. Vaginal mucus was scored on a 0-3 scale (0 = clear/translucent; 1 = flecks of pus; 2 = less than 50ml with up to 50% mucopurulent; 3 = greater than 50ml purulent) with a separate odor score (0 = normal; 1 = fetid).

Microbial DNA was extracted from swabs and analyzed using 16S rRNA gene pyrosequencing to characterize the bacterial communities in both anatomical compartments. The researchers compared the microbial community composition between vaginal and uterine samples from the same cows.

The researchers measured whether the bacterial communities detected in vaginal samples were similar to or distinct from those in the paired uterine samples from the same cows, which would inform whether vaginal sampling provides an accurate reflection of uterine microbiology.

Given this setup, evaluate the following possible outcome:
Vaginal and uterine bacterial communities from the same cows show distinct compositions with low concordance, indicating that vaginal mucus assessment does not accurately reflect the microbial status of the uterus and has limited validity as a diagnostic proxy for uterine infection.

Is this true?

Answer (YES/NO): NO